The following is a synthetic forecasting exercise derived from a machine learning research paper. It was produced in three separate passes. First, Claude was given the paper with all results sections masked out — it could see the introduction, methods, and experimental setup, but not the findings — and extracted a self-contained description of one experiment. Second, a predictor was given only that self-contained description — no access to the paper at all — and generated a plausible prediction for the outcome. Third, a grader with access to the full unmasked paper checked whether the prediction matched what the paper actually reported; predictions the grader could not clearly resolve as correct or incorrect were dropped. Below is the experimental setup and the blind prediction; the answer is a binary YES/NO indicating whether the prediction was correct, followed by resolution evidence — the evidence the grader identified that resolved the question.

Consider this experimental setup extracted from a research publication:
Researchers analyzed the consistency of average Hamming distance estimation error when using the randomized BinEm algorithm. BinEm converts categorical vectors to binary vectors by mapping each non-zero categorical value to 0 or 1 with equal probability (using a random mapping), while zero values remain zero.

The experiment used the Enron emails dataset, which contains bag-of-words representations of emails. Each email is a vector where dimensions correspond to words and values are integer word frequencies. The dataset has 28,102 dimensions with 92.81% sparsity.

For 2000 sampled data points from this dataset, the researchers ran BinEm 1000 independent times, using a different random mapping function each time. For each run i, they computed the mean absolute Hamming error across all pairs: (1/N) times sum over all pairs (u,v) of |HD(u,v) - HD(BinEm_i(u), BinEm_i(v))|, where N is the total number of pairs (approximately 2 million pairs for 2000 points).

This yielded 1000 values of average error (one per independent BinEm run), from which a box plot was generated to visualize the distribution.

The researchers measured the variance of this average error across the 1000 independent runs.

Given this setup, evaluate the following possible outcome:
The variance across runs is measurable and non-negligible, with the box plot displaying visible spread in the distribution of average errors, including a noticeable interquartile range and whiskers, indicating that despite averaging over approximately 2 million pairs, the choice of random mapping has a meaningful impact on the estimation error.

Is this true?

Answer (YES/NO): NO